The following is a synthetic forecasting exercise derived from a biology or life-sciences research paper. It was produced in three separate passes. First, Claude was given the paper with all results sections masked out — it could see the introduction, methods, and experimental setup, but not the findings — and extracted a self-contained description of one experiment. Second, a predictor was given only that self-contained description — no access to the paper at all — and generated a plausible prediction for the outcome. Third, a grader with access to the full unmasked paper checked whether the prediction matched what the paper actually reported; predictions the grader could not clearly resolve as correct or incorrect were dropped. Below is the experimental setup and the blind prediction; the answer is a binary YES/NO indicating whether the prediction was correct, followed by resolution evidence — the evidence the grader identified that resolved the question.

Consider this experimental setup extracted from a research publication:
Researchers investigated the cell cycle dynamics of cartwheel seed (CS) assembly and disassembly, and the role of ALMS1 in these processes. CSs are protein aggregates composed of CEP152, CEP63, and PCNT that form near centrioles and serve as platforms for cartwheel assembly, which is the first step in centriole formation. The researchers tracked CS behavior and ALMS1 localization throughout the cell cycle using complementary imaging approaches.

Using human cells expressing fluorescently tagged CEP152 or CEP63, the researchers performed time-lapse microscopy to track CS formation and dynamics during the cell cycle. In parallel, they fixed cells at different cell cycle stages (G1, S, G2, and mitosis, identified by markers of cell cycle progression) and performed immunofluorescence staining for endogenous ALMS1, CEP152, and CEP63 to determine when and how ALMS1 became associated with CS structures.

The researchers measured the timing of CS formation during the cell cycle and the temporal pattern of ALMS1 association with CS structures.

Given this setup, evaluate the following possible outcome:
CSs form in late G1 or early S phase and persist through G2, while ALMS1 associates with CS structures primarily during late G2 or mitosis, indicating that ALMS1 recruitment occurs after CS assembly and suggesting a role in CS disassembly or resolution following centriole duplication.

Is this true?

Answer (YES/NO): NO